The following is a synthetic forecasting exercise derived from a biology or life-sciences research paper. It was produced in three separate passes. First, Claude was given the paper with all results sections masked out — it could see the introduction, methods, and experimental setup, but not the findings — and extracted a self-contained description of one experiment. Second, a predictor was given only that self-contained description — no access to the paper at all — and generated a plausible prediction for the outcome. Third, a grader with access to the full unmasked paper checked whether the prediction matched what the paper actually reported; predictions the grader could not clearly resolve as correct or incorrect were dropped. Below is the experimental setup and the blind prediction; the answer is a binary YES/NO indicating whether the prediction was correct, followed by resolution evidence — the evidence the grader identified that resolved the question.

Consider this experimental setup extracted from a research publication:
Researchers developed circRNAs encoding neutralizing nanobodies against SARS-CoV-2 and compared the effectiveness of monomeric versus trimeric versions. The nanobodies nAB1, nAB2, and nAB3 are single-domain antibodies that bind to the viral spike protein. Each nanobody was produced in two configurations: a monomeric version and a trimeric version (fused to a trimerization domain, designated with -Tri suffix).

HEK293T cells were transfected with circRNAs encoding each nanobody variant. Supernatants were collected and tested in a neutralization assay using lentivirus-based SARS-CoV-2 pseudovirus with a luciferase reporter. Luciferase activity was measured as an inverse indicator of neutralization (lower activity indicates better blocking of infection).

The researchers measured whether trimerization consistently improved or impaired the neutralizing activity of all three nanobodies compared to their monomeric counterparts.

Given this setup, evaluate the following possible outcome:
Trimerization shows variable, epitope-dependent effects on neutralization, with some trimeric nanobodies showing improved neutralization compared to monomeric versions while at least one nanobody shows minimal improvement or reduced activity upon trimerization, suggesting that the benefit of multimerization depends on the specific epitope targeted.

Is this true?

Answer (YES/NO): YES